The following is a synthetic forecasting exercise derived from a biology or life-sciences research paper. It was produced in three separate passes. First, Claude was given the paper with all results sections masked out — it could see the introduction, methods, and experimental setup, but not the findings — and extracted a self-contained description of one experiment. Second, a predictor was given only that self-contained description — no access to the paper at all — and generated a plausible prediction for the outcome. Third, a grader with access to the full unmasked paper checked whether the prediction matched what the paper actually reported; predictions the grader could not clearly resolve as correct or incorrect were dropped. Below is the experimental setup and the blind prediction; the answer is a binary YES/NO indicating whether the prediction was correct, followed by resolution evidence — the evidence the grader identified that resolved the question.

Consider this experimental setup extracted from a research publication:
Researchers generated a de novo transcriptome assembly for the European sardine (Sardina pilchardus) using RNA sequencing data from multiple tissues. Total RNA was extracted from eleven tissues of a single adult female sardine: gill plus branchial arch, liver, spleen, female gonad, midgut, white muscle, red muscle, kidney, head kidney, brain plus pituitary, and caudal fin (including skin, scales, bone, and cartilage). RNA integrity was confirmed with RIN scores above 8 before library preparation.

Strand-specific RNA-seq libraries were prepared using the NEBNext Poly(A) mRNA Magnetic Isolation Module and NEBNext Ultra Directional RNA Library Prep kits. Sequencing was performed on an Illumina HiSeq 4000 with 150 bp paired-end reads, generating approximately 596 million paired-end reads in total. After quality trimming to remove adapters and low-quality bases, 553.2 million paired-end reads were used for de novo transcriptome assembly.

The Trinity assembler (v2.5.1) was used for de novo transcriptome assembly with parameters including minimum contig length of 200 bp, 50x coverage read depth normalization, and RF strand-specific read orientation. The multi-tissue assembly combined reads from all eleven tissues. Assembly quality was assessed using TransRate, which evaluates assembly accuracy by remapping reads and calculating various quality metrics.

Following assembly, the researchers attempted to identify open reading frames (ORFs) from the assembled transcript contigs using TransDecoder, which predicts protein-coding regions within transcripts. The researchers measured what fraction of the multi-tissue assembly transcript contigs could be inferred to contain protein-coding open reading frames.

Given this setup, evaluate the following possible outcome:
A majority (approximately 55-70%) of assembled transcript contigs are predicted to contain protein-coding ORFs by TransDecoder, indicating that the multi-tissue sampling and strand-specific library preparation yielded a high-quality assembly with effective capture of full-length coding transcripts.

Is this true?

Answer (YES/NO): NO